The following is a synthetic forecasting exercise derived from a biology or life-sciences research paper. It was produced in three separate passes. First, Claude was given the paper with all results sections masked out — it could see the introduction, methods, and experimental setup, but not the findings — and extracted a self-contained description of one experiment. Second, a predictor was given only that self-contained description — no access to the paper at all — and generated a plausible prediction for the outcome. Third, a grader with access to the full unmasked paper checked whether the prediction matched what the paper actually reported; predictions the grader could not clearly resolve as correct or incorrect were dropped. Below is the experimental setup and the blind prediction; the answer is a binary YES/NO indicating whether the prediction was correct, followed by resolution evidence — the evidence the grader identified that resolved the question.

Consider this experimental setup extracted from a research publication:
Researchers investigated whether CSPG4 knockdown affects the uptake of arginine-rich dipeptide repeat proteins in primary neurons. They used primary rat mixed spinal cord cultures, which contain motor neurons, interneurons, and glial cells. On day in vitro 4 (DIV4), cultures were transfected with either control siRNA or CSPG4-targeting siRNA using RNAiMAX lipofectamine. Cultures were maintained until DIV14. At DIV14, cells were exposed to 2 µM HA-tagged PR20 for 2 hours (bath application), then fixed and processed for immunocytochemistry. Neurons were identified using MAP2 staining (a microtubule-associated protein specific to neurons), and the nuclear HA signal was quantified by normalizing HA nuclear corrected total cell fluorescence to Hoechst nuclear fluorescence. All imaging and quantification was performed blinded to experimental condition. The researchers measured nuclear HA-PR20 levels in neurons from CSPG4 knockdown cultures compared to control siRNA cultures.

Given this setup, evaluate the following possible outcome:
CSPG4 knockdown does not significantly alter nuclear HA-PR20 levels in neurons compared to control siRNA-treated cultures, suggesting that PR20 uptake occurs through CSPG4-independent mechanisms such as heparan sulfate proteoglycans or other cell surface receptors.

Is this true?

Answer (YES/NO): NO